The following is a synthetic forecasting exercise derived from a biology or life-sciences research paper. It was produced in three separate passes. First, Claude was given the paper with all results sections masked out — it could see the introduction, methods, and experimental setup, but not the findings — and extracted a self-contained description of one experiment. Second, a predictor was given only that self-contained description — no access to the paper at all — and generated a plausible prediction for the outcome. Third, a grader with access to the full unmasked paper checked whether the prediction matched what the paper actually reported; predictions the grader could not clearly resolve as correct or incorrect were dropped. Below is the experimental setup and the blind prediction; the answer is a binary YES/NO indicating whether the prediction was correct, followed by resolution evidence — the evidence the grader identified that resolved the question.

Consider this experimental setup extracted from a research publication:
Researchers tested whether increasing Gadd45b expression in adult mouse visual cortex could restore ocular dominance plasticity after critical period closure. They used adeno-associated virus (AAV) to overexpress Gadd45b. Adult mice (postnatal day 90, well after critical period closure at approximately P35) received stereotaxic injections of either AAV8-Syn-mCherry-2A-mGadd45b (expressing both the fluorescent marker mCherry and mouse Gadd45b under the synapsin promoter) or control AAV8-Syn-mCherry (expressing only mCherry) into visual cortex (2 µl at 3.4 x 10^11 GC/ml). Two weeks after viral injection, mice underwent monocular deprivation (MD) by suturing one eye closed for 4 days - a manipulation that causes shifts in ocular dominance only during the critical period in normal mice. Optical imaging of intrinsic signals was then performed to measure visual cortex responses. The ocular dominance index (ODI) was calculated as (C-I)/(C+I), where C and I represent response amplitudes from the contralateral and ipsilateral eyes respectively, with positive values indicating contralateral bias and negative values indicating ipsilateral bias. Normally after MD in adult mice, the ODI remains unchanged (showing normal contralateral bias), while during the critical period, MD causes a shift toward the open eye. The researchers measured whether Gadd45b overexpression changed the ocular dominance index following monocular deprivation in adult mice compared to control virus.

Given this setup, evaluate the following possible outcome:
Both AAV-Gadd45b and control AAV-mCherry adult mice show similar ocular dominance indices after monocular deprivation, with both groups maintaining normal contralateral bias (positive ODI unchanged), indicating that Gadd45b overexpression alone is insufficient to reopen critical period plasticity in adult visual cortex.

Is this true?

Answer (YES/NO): NO